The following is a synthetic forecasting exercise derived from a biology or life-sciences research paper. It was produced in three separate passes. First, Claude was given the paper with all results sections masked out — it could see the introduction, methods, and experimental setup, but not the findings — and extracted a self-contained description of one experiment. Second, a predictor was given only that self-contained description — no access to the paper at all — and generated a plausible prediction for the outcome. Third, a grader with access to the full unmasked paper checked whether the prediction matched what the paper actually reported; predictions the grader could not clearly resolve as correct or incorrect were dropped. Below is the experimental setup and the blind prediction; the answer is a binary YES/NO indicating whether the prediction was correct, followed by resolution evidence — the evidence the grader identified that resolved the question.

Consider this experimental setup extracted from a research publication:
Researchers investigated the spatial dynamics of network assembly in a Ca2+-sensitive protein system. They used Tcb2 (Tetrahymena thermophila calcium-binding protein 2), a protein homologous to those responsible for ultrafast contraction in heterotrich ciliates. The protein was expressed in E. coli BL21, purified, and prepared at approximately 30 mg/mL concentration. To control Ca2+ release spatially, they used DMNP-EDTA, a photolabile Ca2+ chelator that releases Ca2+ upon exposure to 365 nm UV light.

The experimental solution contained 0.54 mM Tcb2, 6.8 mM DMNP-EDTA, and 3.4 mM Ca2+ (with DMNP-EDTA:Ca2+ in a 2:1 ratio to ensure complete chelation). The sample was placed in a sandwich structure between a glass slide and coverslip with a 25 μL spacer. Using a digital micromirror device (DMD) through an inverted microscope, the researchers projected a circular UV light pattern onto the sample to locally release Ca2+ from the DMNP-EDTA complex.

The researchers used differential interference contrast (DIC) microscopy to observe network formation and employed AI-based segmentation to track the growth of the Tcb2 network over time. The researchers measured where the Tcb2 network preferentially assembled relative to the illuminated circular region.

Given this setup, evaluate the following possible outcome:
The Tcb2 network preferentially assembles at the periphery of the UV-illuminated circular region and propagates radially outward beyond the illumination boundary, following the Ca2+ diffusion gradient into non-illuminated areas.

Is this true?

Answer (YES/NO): NO